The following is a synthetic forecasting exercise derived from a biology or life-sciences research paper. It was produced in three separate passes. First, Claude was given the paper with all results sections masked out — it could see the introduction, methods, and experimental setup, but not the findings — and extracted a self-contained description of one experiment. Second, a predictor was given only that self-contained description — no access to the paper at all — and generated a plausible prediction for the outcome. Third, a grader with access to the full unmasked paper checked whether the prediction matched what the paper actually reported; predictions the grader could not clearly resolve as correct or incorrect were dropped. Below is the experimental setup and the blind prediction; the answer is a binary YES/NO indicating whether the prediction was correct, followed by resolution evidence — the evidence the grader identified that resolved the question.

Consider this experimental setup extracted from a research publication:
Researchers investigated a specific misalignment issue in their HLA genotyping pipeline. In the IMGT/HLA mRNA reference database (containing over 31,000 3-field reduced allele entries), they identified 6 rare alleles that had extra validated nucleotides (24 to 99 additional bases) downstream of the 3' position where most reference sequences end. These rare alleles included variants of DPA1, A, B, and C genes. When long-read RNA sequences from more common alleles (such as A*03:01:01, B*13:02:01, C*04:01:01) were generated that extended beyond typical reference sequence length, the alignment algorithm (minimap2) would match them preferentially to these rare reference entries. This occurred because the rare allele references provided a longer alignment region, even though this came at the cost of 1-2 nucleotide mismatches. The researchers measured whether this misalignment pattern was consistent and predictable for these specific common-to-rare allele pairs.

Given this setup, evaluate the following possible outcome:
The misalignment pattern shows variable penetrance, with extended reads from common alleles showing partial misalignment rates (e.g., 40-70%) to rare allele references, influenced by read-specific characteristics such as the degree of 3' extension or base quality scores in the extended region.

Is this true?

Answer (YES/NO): NO